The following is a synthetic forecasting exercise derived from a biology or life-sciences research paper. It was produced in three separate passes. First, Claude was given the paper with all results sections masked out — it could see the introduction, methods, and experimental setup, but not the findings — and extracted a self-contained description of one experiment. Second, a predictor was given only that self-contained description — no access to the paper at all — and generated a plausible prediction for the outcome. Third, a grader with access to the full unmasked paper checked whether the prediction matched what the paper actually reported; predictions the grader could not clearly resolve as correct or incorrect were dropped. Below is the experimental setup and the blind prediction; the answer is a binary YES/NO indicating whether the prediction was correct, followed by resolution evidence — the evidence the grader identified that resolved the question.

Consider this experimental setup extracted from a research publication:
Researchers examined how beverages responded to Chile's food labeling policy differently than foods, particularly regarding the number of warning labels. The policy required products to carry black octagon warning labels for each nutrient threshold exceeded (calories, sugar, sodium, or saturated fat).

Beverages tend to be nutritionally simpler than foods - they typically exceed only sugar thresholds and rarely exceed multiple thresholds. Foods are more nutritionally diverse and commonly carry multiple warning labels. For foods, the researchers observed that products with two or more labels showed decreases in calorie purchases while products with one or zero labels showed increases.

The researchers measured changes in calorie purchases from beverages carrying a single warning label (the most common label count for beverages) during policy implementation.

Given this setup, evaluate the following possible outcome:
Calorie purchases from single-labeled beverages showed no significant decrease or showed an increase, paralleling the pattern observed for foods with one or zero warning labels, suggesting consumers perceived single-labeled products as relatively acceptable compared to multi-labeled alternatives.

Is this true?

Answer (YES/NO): NO